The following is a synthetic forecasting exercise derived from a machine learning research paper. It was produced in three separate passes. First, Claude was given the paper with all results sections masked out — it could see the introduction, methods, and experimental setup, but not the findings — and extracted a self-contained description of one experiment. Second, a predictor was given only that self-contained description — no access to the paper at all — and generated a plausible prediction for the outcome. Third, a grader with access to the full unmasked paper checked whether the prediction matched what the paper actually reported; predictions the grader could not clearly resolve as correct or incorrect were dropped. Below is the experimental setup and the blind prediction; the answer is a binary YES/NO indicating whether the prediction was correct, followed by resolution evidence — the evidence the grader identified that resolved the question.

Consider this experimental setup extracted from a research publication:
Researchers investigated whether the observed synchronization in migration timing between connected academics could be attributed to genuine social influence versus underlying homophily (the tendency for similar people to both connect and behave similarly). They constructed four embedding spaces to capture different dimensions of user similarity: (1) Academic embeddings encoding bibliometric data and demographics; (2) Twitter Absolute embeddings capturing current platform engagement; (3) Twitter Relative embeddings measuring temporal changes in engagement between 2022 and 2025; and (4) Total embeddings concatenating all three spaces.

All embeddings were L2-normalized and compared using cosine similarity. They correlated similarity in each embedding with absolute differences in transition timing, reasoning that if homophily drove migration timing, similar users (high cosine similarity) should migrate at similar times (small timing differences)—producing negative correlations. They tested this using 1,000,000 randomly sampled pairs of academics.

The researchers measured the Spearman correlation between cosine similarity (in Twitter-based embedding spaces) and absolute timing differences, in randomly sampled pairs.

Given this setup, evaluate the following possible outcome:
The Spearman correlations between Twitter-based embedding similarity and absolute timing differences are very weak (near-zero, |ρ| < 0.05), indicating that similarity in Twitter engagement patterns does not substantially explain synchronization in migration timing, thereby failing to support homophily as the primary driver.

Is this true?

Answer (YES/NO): YES